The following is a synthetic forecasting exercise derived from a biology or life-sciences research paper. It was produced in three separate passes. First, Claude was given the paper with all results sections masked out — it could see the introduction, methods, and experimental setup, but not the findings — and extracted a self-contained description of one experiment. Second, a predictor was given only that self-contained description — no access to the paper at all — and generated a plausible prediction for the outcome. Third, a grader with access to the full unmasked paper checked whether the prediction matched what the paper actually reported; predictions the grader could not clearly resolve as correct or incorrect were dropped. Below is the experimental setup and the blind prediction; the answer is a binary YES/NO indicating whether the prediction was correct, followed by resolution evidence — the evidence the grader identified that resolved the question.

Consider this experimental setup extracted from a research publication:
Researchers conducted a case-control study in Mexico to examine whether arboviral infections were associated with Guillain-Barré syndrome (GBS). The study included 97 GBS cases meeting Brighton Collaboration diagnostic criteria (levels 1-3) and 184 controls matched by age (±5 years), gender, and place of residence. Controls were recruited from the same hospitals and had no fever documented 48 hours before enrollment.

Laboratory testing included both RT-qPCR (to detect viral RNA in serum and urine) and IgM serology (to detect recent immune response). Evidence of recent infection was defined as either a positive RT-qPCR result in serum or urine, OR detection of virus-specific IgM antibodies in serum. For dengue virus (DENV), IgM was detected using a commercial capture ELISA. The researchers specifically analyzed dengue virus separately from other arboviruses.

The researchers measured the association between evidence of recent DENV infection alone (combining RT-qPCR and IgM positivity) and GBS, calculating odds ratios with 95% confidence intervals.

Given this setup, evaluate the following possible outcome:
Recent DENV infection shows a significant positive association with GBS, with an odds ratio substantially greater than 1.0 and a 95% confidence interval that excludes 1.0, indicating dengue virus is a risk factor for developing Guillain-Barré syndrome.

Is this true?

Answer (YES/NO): NO